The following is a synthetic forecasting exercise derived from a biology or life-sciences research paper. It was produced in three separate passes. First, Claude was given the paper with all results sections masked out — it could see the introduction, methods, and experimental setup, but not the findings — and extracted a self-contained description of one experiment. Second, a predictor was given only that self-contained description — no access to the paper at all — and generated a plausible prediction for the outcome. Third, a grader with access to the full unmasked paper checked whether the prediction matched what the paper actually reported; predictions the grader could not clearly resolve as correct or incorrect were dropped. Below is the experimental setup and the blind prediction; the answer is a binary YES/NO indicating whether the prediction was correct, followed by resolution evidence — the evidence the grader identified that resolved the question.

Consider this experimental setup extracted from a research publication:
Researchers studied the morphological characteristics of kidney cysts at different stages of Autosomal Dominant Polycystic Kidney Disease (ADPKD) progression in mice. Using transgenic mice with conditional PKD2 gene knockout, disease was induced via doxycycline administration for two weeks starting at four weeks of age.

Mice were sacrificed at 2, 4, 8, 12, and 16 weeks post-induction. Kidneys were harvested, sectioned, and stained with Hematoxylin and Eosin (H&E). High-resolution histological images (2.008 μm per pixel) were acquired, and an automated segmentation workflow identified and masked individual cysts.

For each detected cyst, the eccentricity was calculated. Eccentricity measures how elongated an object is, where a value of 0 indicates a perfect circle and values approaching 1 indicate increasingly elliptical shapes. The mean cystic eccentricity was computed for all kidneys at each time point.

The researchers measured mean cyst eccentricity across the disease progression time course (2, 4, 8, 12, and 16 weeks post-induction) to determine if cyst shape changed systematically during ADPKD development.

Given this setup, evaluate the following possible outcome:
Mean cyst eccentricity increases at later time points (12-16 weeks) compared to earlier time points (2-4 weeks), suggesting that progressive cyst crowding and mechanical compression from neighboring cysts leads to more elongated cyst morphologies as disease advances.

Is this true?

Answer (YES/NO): NO